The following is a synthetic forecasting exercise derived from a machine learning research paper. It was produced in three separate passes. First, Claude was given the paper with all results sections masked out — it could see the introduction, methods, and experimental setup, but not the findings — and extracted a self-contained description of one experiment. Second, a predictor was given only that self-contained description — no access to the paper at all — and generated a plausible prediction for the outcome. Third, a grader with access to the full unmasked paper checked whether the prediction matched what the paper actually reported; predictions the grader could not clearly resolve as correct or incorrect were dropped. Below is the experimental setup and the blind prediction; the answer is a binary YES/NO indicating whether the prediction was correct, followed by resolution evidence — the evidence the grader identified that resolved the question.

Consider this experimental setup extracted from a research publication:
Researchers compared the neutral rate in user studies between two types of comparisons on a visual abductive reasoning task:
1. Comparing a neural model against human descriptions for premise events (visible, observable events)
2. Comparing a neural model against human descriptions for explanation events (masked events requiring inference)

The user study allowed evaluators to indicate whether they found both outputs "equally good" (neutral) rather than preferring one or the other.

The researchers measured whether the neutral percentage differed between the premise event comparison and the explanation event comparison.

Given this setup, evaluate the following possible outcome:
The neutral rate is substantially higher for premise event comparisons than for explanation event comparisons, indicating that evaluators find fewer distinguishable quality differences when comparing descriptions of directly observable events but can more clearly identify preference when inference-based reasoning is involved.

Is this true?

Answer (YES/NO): YES